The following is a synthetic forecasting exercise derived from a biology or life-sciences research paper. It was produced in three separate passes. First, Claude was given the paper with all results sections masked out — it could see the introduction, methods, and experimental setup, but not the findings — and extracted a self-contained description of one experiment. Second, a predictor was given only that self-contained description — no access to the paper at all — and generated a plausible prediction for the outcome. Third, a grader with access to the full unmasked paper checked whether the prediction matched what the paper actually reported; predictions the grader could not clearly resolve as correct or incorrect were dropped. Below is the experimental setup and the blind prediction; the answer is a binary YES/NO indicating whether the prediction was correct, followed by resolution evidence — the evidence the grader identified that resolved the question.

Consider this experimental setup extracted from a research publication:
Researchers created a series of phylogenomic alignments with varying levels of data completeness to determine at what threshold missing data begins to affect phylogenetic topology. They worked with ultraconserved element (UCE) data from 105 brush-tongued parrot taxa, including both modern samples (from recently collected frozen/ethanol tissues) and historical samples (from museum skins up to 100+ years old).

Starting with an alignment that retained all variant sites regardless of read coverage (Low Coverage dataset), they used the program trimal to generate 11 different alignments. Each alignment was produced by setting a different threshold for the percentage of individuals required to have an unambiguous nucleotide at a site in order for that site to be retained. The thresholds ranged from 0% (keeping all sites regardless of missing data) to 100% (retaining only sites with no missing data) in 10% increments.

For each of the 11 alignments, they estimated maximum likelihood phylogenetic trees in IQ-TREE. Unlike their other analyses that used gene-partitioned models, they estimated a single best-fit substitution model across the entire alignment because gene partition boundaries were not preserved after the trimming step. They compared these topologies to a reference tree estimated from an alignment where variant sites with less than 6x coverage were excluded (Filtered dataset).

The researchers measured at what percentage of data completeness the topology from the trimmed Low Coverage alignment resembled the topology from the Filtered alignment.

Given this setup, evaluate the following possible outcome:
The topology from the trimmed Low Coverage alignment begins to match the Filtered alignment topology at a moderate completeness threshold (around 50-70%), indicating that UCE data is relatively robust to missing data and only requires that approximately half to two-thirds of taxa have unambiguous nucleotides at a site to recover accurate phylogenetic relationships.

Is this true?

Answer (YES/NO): YES